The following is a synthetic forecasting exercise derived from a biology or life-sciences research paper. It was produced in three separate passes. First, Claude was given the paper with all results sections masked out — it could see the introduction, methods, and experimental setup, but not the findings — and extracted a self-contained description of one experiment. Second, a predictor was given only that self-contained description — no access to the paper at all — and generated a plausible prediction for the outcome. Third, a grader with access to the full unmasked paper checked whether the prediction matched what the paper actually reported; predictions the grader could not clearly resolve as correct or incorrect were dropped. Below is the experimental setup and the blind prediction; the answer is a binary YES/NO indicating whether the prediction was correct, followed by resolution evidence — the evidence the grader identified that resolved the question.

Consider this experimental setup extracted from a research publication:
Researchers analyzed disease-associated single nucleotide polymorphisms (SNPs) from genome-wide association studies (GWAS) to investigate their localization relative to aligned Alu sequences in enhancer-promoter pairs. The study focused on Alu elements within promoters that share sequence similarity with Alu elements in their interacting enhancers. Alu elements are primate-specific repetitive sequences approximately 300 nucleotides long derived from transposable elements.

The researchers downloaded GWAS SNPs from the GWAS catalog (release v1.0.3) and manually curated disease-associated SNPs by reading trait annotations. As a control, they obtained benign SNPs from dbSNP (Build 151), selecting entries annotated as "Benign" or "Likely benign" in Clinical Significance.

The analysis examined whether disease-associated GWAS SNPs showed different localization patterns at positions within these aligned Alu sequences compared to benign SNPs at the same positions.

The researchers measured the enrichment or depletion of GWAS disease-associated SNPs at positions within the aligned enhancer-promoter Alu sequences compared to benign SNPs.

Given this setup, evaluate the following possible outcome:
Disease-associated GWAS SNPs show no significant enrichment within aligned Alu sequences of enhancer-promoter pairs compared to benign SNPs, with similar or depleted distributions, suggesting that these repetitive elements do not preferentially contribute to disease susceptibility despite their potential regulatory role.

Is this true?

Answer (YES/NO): NO